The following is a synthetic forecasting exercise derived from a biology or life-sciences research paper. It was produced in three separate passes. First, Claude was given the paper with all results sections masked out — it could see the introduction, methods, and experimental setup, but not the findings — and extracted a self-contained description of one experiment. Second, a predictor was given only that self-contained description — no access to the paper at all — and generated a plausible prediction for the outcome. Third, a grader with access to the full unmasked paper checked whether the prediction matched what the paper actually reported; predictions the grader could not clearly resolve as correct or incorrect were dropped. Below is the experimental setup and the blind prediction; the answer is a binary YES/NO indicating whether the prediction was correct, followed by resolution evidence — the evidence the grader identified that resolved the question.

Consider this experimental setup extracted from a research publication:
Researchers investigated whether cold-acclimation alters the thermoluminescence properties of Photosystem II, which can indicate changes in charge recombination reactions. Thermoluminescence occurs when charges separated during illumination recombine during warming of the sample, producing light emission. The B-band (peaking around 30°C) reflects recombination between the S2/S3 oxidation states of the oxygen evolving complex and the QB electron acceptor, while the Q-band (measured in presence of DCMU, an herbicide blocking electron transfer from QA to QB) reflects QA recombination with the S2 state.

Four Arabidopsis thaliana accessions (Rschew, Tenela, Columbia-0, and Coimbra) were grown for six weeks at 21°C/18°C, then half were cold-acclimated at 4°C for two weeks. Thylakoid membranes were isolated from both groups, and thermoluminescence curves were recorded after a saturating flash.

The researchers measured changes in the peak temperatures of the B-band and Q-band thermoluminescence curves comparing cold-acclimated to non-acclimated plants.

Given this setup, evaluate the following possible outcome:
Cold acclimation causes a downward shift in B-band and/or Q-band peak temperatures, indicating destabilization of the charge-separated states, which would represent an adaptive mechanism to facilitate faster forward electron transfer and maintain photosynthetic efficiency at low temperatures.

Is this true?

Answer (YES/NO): NO